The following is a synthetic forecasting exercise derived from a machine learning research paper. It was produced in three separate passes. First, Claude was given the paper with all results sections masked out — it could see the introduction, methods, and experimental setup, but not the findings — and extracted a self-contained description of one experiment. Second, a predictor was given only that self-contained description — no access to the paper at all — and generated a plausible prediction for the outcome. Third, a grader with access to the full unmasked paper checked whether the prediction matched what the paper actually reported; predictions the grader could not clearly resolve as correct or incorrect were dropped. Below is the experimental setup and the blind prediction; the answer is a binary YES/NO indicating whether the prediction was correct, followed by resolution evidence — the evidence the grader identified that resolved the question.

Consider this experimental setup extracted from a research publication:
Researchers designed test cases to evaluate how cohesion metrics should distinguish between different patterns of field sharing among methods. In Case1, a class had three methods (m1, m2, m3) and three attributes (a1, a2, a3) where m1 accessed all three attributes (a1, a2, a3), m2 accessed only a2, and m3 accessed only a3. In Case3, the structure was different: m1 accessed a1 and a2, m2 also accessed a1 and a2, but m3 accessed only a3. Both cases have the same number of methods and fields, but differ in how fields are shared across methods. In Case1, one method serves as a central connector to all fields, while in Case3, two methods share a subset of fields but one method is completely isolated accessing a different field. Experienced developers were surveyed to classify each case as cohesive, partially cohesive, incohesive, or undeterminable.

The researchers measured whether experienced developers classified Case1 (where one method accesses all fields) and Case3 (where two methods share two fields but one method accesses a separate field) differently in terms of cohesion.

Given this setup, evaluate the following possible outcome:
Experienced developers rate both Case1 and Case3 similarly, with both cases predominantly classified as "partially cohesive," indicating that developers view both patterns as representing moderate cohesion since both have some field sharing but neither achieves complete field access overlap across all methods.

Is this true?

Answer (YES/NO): NO